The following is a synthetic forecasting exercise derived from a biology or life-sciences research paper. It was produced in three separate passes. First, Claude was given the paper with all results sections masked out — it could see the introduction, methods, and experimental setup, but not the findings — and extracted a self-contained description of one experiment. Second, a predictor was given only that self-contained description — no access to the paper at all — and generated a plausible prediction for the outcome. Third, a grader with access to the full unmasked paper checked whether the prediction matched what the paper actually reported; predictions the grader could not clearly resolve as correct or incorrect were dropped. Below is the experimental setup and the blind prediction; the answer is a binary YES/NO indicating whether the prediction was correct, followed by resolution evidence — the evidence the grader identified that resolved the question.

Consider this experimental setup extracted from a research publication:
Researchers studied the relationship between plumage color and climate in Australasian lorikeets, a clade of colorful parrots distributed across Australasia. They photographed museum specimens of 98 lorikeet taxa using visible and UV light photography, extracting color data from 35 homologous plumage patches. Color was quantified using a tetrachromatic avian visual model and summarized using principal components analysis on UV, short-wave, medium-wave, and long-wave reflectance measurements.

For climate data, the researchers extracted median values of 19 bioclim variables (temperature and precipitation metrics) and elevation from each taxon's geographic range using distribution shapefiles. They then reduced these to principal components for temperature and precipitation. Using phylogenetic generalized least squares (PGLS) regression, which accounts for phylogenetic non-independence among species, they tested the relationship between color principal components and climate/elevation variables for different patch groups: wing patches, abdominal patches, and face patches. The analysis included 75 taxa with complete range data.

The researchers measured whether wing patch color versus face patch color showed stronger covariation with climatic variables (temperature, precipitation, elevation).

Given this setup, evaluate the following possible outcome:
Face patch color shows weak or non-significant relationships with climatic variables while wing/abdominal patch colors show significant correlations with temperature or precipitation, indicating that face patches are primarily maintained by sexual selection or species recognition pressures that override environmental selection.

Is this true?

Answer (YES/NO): YES